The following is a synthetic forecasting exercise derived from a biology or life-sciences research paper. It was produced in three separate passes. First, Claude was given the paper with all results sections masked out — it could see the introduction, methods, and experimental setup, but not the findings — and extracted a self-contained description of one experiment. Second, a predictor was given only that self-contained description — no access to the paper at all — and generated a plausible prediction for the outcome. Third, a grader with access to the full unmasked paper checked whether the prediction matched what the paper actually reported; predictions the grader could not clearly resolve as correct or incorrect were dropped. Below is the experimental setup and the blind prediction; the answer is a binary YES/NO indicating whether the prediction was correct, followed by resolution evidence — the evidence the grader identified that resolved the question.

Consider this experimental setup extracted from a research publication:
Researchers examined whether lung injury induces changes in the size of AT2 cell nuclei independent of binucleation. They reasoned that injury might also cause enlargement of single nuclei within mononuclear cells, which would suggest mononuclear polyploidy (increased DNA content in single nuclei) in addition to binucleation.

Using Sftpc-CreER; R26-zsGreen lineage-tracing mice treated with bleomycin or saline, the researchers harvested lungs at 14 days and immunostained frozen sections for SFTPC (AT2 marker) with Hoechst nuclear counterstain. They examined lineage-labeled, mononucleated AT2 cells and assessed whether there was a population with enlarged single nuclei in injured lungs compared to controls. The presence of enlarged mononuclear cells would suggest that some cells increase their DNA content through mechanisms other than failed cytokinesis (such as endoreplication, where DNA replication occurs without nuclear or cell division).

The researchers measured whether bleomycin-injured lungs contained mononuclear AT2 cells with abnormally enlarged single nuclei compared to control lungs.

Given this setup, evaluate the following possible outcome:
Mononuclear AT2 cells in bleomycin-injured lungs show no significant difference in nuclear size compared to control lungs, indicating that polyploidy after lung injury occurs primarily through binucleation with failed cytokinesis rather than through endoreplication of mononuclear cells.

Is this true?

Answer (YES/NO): NO